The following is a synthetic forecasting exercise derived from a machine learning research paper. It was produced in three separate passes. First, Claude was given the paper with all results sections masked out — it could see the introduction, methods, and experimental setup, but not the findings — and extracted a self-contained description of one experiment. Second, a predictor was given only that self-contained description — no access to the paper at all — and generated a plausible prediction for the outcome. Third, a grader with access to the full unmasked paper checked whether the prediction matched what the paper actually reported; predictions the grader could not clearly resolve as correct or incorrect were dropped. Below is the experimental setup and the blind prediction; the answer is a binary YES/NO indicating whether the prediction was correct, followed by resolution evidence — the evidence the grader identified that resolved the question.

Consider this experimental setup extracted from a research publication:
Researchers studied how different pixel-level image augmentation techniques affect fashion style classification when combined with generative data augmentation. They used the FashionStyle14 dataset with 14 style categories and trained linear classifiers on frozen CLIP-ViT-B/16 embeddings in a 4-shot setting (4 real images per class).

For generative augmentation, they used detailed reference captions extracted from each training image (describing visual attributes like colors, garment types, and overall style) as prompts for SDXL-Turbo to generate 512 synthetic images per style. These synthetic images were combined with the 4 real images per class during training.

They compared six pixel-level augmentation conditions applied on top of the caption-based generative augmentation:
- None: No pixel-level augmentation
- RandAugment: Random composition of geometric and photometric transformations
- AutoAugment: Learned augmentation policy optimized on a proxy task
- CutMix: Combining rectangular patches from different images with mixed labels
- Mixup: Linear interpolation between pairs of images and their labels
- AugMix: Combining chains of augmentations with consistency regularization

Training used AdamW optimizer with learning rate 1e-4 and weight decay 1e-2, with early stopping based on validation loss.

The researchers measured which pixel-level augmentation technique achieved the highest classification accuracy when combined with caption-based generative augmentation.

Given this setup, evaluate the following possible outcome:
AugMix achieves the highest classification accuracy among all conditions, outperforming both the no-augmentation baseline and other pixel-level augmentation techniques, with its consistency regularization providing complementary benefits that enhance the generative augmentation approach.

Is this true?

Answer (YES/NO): NO